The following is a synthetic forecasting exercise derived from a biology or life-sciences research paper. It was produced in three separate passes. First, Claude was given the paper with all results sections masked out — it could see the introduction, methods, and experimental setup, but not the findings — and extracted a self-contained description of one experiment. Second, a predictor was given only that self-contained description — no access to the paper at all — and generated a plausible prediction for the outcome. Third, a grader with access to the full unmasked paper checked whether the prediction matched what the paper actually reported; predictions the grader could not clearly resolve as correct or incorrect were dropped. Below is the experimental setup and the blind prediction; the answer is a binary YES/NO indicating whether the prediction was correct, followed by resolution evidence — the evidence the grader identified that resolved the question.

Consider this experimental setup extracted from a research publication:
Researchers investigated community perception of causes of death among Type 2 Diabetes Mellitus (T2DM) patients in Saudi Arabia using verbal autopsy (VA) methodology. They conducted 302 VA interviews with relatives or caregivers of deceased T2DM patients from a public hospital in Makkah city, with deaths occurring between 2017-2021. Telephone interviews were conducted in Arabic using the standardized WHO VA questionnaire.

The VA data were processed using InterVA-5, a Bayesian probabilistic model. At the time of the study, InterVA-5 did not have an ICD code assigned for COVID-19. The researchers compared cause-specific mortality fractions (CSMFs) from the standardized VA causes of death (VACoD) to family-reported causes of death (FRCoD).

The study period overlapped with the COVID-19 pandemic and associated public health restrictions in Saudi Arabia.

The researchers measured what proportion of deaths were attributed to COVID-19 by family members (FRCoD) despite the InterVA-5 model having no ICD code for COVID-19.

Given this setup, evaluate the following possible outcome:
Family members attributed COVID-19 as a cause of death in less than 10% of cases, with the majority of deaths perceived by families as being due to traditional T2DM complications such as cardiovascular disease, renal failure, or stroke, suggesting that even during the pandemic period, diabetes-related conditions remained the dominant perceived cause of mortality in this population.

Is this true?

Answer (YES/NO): NO